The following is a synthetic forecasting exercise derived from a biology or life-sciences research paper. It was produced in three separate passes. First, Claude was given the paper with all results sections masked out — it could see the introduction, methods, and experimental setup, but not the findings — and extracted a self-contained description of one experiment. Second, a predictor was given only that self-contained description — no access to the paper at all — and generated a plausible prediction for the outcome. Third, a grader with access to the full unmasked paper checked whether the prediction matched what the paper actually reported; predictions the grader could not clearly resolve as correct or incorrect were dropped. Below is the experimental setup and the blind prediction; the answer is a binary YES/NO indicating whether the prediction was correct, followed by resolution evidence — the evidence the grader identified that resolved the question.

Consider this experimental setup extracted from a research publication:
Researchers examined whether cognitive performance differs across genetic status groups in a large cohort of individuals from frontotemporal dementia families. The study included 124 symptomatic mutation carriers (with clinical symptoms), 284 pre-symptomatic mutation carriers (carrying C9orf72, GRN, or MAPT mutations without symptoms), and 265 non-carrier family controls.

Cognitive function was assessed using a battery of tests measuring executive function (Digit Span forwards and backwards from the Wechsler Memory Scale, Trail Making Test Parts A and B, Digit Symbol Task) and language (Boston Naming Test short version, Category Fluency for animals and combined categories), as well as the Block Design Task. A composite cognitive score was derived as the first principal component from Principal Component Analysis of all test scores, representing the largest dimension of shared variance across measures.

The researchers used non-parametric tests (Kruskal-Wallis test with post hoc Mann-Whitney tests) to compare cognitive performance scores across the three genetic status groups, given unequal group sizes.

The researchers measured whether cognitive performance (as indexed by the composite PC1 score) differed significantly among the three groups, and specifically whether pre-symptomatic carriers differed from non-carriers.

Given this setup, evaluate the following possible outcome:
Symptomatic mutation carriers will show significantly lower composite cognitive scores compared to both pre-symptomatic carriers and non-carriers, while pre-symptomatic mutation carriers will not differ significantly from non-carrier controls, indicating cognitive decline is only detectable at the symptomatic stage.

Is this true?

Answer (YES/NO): YES